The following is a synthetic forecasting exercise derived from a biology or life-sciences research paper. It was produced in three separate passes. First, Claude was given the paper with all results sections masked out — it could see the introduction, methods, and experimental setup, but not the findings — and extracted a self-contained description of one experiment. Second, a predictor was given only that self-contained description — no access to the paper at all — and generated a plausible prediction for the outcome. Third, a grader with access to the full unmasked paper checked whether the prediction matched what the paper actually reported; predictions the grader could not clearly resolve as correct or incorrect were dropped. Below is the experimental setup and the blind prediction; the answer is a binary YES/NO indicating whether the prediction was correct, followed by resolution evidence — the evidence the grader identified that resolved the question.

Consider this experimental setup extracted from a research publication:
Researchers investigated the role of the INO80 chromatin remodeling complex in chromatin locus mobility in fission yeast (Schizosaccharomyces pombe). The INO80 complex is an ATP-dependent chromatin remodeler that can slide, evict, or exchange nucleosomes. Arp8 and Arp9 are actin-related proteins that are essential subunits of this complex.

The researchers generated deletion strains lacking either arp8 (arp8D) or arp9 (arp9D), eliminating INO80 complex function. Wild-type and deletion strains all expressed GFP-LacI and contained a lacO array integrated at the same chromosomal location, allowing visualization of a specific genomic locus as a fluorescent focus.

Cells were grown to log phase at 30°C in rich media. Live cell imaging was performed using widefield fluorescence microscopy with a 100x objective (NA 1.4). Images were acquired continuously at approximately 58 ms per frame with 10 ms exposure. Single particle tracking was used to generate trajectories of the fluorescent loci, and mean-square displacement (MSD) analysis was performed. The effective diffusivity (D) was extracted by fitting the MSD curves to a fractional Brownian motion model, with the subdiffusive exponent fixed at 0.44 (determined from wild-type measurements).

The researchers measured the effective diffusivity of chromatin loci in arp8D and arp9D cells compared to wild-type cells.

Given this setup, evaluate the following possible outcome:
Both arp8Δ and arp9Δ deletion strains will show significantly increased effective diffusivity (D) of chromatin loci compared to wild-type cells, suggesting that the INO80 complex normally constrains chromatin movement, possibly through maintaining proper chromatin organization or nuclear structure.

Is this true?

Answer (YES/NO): NO